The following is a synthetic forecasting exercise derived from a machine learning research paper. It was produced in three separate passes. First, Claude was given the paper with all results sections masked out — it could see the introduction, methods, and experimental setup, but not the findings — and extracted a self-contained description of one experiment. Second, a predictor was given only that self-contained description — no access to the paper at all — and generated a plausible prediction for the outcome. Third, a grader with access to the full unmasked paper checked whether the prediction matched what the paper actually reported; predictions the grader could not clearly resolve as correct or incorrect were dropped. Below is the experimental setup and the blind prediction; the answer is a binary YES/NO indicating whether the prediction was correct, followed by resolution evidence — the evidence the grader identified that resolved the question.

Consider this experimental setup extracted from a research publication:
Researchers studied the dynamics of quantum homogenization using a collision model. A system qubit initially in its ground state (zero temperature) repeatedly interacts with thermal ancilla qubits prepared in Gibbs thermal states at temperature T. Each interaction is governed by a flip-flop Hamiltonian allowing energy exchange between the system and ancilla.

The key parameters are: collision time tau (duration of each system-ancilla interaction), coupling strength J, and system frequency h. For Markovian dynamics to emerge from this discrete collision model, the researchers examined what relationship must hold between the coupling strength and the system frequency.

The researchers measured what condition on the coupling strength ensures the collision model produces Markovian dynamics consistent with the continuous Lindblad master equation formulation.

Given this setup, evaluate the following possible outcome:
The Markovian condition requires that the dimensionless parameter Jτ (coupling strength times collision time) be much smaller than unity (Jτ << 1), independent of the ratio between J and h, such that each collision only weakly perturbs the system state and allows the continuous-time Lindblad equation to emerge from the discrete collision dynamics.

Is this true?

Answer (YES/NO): NO